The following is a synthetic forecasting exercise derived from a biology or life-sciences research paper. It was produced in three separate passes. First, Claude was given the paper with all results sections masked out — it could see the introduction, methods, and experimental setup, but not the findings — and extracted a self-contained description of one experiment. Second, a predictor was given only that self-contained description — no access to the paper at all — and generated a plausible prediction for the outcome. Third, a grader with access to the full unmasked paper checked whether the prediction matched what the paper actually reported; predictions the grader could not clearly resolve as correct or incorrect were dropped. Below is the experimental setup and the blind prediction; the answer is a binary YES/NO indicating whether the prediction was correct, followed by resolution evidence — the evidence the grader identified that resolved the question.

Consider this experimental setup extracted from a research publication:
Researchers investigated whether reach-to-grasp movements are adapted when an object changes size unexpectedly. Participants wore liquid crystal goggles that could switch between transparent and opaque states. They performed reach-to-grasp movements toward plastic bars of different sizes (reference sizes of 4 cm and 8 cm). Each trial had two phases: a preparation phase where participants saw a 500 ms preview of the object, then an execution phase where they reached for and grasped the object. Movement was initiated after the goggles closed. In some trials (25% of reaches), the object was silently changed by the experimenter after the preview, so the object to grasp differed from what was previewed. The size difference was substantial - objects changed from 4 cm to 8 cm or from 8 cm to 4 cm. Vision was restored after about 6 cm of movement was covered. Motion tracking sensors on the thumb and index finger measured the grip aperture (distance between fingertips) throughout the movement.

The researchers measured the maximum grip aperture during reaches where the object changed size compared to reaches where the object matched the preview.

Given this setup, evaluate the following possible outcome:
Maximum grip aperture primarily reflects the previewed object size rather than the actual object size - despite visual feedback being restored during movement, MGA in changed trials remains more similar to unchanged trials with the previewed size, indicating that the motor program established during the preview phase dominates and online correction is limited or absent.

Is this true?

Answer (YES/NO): NO